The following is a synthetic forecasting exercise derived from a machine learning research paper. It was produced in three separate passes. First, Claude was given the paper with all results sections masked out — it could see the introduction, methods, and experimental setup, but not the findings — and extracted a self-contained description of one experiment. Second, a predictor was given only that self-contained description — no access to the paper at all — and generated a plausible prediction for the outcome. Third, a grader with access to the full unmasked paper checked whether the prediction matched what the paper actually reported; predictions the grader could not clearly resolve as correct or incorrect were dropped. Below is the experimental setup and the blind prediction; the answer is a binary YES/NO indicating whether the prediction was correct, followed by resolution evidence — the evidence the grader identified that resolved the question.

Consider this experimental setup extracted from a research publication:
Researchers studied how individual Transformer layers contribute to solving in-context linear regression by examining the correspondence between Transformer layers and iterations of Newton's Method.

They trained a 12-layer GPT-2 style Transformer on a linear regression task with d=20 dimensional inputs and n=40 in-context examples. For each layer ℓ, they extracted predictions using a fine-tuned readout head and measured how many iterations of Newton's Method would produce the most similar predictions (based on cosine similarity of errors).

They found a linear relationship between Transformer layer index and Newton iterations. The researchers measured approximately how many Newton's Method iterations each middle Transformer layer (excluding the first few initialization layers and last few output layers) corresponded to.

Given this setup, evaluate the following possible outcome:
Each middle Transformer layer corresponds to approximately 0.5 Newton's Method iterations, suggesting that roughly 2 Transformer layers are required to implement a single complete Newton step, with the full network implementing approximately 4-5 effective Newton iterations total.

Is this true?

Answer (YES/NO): NO